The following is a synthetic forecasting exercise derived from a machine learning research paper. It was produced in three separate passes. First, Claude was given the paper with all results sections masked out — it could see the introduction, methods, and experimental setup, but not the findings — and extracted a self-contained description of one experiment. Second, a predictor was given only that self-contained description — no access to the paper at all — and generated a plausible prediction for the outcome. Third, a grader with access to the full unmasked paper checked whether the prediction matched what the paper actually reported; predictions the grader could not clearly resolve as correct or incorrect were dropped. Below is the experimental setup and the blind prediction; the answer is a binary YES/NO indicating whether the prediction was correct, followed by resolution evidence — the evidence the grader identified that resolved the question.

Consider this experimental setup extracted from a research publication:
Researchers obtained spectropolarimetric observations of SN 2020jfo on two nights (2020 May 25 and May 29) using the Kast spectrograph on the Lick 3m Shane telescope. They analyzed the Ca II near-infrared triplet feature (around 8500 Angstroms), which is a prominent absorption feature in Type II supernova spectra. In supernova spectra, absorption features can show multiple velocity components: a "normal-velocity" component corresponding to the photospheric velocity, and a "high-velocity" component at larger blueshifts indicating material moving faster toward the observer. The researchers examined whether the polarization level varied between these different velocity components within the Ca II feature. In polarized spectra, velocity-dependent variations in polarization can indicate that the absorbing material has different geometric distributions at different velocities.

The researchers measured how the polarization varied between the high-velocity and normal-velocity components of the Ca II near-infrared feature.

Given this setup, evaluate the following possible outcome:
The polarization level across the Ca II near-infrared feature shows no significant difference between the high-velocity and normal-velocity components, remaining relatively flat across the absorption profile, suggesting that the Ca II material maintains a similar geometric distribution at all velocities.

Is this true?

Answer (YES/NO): NO